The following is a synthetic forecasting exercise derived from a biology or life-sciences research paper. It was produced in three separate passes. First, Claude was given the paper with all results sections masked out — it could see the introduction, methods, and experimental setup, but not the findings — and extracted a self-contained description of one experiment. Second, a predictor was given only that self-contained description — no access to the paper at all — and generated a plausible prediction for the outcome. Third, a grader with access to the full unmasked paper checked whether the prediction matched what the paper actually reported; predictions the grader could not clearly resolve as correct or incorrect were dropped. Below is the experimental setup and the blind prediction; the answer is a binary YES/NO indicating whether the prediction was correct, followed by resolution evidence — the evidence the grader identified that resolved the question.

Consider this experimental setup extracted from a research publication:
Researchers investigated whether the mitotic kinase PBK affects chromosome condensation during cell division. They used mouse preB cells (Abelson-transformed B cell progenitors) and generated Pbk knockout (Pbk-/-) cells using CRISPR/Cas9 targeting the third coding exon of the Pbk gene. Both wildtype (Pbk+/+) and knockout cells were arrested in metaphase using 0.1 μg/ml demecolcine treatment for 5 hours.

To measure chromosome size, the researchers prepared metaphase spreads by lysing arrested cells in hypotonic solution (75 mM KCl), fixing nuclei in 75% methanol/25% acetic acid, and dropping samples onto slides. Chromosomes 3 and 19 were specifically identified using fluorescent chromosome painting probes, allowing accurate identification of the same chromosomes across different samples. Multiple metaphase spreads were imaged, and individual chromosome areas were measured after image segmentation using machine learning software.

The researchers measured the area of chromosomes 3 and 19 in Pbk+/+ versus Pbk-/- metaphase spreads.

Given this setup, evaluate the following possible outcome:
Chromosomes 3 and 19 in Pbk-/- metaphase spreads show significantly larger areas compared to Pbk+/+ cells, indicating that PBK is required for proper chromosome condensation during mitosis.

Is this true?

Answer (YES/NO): YES